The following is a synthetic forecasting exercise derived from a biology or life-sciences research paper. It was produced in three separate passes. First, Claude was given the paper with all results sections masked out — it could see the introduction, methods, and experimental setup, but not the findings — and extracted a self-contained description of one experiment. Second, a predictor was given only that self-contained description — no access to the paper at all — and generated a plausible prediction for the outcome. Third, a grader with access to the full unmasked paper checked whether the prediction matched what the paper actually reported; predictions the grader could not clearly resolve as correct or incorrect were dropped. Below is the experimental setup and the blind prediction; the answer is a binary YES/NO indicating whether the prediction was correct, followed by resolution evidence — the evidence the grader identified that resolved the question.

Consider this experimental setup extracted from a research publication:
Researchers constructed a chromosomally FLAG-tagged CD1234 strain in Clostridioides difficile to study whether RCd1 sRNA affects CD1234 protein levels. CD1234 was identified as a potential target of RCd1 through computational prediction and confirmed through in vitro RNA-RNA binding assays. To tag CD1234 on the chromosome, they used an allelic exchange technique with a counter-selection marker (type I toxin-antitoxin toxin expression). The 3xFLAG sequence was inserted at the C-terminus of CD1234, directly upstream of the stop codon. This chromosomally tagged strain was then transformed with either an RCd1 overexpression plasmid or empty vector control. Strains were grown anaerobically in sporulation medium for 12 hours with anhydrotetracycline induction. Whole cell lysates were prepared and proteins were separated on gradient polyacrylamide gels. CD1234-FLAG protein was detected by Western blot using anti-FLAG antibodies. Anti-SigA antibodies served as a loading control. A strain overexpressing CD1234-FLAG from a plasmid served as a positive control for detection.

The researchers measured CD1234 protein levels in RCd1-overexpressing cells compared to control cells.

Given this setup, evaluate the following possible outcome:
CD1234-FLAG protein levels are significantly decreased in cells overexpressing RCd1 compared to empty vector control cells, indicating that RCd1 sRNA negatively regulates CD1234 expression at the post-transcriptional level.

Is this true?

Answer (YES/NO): YES